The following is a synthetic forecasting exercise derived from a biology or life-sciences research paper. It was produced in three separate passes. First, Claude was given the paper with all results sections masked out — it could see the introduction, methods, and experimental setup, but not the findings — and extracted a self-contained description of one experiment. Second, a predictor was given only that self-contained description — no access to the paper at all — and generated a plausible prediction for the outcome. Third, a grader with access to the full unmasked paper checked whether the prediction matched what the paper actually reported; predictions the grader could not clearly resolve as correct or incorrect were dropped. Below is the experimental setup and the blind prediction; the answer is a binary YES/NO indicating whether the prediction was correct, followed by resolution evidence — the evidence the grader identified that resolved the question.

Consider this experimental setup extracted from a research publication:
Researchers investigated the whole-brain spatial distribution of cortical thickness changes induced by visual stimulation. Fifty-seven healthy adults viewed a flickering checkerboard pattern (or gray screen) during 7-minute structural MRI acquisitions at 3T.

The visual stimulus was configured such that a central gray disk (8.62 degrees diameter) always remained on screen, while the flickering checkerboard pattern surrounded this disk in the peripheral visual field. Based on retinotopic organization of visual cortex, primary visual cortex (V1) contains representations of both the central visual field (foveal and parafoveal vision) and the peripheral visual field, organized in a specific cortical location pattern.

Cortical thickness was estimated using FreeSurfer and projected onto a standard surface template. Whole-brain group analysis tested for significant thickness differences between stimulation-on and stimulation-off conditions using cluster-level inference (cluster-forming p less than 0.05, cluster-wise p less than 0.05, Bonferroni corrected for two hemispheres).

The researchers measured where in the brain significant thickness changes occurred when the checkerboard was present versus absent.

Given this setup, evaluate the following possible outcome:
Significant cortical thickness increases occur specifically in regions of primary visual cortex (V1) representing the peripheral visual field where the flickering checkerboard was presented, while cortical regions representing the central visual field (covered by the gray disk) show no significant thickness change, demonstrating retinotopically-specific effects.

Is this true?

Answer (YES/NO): YES